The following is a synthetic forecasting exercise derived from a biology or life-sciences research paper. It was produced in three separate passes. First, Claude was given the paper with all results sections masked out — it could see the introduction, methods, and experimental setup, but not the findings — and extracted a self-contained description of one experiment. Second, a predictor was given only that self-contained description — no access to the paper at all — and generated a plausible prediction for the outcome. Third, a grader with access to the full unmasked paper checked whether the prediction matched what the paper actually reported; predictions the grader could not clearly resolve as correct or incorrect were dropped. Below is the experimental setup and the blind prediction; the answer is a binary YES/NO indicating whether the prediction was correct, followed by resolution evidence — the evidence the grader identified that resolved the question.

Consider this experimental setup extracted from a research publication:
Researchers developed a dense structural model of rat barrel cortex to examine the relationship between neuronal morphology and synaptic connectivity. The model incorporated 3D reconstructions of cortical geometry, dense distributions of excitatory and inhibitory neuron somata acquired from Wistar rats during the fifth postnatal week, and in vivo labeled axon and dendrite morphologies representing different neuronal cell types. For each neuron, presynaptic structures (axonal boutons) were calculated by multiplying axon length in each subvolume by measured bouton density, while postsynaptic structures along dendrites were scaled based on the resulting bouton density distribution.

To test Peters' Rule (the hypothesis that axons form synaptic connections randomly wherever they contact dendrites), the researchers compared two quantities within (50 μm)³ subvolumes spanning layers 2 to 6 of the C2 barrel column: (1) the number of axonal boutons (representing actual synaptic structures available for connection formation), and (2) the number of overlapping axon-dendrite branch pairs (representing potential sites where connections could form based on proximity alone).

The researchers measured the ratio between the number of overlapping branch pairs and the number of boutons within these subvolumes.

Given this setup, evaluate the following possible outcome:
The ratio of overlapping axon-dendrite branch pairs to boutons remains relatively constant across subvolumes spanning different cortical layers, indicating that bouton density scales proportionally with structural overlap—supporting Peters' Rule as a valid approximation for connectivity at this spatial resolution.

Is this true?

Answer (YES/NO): NO